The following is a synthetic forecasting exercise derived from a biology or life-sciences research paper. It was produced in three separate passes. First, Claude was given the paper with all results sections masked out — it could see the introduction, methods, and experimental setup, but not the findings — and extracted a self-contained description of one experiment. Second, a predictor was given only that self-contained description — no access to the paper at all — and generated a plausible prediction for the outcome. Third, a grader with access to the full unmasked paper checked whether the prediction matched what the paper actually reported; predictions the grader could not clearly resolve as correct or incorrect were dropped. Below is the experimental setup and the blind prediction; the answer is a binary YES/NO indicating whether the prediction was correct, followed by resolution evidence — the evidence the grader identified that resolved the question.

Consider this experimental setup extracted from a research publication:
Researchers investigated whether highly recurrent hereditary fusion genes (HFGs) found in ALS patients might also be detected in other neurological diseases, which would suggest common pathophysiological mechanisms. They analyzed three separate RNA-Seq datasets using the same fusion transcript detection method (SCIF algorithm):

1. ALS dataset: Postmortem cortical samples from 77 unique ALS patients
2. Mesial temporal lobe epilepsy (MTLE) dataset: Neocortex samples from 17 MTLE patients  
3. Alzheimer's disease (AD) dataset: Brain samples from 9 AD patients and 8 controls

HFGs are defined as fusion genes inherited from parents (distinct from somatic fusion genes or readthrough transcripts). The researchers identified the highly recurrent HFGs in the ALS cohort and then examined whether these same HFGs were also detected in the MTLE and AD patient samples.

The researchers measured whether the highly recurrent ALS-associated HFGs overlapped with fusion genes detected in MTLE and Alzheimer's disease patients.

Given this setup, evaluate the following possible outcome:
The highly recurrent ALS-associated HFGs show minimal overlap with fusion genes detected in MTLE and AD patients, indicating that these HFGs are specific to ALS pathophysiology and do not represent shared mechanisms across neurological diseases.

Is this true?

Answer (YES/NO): NO